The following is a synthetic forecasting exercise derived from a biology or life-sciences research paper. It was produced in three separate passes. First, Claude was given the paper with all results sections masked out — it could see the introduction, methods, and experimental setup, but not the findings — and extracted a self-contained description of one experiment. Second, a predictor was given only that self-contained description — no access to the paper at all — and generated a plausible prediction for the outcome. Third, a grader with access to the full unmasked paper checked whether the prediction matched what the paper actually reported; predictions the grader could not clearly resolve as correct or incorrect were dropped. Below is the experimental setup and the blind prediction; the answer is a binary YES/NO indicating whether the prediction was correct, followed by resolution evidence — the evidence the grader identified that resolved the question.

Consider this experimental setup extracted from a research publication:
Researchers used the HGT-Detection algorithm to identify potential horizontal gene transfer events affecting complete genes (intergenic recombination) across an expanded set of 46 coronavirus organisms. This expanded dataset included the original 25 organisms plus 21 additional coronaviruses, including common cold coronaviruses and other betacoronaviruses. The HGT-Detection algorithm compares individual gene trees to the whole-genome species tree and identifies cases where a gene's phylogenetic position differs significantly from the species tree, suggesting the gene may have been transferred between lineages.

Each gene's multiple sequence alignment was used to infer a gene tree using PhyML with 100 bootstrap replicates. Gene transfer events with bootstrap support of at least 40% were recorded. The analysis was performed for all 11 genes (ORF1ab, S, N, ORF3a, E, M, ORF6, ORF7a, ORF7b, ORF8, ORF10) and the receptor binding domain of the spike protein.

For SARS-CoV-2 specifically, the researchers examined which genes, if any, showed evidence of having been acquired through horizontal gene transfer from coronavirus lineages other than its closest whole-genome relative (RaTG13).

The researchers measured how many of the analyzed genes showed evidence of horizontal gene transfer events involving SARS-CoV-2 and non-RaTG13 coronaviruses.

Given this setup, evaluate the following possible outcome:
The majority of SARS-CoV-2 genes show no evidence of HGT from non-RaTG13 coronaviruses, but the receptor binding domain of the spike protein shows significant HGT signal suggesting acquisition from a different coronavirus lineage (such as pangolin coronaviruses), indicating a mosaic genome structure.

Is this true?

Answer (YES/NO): NO